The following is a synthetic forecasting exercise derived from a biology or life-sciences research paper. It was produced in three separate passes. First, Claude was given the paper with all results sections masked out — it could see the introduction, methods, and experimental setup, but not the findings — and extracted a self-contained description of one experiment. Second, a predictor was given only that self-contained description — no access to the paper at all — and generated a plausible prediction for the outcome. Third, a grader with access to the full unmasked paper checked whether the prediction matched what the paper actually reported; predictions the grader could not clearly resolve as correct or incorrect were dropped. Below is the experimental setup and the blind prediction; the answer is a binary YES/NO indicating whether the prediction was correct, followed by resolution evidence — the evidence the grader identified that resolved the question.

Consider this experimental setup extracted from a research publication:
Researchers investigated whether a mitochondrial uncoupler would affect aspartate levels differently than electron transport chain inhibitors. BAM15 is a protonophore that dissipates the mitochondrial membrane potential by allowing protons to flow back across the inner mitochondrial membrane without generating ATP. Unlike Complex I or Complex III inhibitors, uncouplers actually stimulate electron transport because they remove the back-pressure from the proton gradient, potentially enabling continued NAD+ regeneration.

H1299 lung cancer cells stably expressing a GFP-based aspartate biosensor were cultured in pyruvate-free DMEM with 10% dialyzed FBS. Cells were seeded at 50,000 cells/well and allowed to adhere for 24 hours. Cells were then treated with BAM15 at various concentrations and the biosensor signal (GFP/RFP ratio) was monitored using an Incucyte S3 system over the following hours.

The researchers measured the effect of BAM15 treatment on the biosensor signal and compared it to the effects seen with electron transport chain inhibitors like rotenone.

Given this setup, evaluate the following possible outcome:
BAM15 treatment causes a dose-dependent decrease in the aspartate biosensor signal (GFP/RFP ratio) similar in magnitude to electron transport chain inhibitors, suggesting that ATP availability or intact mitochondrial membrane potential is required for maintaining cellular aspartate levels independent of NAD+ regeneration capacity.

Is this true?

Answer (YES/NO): NO